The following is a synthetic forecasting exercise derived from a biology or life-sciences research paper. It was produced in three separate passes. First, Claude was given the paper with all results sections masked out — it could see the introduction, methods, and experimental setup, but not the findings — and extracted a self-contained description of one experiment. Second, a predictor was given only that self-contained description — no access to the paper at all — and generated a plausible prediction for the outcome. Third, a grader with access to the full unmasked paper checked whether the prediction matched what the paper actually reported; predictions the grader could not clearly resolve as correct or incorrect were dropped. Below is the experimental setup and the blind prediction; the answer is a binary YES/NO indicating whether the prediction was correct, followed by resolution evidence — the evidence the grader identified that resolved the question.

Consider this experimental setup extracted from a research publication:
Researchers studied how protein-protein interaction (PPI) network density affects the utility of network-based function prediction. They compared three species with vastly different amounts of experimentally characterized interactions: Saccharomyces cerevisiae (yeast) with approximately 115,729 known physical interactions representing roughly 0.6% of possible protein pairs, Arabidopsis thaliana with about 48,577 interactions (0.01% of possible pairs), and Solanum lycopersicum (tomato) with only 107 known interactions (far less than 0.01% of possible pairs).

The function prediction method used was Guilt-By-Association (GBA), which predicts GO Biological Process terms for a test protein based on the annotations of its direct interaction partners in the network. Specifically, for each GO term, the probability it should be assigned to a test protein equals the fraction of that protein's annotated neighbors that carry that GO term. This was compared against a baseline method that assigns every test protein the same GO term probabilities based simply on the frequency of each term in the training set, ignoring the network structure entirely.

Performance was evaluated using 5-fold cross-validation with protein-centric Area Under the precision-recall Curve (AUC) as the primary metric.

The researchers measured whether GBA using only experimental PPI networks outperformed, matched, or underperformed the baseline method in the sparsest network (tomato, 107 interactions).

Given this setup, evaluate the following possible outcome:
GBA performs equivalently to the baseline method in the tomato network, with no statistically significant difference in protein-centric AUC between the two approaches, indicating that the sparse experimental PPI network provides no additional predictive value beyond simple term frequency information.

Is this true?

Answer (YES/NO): NO